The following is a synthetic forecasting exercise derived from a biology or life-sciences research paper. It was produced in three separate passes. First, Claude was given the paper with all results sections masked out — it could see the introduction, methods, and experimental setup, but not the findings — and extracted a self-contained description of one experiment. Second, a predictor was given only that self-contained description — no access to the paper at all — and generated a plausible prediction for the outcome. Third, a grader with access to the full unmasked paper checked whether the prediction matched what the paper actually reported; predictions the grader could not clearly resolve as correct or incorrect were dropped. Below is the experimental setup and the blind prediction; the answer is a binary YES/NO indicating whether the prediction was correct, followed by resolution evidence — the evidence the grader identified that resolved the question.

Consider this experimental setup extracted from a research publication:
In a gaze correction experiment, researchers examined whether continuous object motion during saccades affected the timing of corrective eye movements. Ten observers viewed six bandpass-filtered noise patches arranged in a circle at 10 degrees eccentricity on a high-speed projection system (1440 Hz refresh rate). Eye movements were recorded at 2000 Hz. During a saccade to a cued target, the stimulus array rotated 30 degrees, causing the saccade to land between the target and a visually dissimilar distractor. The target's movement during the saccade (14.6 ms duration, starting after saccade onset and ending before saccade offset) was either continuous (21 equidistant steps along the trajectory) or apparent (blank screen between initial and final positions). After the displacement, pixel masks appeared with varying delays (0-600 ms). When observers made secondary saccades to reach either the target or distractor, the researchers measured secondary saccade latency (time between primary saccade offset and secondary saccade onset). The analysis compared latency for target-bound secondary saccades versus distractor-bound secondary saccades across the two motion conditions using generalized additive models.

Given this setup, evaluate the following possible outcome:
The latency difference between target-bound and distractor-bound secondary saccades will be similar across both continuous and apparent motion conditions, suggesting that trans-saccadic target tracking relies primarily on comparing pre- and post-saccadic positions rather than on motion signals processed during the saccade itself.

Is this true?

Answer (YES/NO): NO